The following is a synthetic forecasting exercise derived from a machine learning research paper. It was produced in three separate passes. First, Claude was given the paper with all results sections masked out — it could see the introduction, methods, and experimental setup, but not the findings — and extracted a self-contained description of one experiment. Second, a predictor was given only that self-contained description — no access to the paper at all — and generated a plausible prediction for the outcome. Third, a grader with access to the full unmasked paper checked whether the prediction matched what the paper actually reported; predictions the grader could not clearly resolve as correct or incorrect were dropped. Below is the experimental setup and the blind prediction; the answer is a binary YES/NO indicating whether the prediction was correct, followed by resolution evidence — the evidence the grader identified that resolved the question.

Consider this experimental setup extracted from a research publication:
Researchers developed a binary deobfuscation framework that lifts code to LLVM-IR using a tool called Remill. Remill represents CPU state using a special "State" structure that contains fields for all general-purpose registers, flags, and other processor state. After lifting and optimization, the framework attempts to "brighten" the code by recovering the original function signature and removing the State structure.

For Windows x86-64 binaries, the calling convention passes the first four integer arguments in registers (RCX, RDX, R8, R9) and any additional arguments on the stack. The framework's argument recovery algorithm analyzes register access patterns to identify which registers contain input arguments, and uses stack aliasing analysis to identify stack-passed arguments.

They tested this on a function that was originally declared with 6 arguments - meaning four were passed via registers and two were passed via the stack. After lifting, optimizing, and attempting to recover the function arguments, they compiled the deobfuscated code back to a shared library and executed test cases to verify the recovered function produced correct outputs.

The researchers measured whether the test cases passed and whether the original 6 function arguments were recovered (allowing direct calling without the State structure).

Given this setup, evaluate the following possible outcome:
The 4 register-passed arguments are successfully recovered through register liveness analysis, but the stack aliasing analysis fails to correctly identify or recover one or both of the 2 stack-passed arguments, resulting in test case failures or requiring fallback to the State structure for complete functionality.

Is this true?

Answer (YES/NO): NO